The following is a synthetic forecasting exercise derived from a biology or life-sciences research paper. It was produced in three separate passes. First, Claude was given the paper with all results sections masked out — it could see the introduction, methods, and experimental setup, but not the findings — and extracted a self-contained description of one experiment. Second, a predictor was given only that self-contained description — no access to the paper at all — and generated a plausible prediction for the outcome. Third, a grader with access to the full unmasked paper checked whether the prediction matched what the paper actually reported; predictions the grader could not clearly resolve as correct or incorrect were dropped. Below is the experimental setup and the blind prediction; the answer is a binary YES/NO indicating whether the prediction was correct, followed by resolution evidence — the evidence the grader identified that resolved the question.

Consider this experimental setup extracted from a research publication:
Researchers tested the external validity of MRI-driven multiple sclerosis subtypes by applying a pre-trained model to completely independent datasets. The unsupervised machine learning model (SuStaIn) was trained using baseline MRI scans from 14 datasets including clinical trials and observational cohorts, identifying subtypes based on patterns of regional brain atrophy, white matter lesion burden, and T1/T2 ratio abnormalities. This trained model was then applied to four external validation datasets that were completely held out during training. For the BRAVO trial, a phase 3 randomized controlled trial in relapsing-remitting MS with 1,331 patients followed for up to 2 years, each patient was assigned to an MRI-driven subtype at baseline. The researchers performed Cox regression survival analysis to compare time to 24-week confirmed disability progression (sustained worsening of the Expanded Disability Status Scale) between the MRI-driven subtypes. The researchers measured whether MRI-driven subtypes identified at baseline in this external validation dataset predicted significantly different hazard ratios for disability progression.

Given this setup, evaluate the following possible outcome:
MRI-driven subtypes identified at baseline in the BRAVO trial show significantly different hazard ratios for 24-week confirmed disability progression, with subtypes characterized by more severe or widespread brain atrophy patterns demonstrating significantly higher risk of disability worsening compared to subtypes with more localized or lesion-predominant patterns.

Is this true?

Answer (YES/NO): NO